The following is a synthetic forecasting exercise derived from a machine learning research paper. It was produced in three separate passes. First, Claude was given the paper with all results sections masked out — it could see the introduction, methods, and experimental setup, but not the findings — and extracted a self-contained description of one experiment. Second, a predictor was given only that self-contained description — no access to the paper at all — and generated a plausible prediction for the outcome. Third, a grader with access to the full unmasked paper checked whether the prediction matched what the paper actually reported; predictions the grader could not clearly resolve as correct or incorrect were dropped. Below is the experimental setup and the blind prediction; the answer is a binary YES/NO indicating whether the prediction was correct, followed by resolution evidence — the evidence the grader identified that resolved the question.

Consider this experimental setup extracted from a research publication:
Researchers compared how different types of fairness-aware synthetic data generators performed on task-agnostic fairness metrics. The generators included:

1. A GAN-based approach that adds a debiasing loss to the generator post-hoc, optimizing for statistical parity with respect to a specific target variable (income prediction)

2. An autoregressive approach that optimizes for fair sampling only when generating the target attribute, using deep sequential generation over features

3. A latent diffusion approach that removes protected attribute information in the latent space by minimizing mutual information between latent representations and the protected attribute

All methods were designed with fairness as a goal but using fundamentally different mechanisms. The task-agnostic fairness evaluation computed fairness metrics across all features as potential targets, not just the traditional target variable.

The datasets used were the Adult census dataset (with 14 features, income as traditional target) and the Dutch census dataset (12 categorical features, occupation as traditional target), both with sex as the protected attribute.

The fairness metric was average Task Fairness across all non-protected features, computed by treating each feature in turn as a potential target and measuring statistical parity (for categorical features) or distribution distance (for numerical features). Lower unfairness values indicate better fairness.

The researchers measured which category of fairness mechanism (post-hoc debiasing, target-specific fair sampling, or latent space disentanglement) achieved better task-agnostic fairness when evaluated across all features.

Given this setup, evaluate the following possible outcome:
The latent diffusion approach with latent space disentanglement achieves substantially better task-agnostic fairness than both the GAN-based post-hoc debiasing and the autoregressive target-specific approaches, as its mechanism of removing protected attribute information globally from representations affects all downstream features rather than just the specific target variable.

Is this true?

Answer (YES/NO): NO